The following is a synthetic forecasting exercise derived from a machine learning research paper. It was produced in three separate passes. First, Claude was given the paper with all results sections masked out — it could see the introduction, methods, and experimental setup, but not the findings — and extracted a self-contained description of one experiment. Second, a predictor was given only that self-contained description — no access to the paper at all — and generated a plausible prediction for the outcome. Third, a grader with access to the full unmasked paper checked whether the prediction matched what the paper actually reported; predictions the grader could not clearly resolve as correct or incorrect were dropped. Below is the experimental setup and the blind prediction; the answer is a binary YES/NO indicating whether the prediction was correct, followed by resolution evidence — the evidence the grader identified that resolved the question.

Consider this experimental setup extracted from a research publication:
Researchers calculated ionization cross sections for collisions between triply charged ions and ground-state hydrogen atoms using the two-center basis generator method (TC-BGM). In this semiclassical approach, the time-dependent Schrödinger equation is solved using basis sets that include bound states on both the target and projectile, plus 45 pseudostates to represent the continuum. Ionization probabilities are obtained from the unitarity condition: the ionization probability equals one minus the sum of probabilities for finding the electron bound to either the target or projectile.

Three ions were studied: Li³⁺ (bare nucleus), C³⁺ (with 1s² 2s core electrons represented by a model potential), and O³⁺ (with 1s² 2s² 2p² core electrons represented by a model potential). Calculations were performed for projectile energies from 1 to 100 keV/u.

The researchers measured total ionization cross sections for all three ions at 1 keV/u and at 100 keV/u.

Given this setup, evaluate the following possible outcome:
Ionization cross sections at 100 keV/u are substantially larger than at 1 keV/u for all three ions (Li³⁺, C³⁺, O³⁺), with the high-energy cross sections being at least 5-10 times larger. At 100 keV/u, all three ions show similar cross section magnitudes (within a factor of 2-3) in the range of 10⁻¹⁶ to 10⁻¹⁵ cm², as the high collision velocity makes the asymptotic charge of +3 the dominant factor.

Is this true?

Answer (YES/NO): YES